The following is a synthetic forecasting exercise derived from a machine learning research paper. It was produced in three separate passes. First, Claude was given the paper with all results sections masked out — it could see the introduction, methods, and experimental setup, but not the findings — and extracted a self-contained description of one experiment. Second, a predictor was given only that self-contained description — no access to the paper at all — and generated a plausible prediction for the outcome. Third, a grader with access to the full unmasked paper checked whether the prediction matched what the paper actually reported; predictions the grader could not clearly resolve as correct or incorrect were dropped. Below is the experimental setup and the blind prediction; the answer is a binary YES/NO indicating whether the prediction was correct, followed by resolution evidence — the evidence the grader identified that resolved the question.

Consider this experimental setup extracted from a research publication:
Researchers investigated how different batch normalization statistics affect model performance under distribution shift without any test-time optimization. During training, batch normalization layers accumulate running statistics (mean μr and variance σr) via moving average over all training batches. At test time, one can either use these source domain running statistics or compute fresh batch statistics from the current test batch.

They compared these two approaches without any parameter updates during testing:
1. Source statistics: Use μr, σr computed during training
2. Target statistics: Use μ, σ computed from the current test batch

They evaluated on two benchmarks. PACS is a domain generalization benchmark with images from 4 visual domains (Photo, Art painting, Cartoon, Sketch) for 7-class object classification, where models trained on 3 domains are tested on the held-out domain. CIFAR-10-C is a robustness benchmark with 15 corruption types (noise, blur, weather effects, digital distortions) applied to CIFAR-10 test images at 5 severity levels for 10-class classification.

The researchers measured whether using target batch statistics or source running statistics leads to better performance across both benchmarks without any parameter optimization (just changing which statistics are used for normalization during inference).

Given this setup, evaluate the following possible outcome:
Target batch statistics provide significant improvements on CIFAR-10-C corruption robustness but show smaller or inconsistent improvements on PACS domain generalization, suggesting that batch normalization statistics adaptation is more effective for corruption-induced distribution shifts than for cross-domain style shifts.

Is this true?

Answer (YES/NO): NO